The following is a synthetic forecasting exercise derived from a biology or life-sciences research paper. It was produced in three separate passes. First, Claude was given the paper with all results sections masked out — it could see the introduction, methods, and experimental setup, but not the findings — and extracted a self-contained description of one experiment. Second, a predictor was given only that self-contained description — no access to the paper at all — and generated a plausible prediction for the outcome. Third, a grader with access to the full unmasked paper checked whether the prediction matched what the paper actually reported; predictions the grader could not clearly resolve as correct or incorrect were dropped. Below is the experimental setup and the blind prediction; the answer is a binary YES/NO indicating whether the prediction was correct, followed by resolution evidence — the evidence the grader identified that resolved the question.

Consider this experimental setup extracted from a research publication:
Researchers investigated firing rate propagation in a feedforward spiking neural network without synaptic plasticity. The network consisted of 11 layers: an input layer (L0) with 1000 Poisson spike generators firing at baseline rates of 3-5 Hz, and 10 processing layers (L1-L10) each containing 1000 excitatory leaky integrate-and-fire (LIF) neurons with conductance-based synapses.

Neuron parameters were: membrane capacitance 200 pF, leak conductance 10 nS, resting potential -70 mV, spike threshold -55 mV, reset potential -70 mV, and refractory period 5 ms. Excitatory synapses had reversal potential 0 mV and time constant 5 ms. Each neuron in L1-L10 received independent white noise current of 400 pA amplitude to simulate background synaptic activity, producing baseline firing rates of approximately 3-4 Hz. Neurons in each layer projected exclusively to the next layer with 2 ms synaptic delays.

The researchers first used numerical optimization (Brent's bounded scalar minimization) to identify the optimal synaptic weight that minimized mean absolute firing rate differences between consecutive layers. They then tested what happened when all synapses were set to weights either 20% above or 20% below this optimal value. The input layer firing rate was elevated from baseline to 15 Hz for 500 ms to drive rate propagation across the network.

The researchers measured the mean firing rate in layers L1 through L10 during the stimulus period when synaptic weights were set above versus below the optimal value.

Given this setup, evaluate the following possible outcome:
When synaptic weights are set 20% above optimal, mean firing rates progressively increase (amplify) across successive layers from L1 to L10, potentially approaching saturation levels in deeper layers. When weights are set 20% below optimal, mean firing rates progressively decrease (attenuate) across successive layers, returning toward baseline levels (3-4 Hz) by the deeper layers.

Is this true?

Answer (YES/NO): NO